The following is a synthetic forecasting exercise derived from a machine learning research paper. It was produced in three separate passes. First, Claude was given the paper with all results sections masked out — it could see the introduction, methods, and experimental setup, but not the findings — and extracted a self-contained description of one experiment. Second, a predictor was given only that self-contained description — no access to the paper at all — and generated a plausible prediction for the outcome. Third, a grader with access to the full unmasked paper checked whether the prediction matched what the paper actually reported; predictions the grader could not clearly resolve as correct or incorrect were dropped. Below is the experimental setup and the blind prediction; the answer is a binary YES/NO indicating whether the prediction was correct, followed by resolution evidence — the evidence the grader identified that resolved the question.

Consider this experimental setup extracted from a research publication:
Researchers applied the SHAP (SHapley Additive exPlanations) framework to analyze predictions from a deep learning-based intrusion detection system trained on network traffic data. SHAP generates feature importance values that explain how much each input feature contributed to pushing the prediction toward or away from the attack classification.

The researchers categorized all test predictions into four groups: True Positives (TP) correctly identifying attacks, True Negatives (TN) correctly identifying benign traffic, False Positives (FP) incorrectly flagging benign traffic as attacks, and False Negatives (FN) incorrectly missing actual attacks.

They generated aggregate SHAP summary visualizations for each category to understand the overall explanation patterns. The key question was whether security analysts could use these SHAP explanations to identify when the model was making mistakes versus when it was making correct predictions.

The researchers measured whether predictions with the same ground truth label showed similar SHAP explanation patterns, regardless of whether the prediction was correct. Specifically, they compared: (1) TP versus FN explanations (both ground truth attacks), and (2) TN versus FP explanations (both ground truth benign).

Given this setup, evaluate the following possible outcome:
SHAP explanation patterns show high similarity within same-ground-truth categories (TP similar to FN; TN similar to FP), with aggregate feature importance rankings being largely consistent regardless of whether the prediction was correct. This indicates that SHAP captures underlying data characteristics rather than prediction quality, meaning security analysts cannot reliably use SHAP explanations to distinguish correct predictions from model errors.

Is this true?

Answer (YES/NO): YES